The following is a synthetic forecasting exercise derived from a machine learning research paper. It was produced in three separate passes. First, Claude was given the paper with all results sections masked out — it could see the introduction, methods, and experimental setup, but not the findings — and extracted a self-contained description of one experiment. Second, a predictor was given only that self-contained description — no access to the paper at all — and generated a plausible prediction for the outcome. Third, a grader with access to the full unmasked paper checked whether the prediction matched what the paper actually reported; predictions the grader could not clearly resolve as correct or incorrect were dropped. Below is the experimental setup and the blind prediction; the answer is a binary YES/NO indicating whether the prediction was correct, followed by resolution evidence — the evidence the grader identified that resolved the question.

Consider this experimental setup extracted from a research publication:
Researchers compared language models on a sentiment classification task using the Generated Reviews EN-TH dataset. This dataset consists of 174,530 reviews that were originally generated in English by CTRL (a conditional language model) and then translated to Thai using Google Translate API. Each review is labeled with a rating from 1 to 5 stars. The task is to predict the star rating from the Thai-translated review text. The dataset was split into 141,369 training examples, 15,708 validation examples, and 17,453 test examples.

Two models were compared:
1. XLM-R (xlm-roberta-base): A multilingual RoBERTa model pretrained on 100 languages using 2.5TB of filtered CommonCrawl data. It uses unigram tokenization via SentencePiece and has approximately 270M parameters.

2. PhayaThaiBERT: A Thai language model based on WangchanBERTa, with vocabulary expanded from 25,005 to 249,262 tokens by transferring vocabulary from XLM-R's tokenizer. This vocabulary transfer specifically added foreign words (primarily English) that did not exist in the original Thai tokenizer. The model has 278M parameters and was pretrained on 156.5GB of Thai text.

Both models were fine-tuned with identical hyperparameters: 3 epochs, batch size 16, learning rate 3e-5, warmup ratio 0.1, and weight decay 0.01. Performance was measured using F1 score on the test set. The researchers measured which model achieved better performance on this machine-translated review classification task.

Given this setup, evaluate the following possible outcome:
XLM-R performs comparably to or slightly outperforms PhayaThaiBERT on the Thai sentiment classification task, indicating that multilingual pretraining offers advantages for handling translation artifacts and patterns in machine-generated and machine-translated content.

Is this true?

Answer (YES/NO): YES